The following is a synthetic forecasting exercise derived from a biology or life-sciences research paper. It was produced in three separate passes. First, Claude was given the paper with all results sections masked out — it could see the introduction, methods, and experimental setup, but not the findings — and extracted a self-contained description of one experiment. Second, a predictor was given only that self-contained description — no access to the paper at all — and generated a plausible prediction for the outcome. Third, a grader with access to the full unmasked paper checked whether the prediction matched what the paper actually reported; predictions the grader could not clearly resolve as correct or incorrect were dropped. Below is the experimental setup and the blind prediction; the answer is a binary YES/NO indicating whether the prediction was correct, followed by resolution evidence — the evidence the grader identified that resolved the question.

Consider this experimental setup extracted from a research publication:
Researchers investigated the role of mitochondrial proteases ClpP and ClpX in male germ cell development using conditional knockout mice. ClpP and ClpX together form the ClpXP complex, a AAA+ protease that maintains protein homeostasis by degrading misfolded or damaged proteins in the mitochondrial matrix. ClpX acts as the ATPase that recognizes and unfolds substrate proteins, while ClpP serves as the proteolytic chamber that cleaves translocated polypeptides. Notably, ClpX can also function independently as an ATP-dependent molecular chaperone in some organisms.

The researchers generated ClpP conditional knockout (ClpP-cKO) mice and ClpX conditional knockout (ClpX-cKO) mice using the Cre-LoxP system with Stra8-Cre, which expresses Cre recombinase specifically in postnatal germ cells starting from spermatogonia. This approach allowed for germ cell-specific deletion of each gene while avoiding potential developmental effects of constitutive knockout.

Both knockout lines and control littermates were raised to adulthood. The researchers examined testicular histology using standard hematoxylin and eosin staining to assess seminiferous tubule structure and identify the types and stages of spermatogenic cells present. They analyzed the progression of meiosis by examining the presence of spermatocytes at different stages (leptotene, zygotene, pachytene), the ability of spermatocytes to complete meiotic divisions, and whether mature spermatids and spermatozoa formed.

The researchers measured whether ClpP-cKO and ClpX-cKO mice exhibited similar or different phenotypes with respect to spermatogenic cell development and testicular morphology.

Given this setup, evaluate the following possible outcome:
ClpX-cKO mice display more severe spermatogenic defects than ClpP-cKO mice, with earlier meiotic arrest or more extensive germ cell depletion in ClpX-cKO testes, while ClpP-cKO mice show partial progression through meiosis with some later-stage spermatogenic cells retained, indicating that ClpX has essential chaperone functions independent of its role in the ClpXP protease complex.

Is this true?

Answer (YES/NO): NO